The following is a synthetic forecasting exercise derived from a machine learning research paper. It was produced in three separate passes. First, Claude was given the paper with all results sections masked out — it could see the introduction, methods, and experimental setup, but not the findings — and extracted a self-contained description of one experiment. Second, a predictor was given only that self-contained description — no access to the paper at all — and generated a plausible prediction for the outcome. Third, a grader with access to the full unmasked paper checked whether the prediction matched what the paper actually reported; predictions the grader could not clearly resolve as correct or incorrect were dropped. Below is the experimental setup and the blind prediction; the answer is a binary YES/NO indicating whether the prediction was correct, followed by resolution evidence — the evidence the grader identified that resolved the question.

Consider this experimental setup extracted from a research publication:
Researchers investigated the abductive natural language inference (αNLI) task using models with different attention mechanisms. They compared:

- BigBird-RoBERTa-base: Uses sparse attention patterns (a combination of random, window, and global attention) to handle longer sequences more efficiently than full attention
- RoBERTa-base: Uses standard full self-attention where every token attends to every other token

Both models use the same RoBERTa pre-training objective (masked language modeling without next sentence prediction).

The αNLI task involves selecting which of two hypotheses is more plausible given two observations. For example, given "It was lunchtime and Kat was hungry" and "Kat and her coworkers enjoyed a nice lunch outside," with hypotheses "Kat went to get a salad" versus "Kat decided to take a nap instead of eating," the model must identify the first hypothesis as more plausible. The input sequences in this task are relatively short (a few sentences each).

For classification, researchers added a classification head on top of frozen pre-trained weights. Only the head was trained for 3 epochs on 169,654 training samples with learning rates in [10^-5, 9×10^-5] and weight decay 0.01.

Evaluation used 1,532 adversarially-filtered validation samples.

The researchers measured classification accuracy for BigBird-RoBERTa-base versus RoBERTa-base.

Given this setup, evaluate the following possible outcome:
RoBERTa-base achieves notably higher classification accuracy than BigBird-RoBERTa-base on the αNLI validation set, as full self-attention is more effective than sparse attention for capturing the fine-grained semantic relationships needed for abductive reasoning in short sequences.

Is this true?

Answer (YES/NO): YES